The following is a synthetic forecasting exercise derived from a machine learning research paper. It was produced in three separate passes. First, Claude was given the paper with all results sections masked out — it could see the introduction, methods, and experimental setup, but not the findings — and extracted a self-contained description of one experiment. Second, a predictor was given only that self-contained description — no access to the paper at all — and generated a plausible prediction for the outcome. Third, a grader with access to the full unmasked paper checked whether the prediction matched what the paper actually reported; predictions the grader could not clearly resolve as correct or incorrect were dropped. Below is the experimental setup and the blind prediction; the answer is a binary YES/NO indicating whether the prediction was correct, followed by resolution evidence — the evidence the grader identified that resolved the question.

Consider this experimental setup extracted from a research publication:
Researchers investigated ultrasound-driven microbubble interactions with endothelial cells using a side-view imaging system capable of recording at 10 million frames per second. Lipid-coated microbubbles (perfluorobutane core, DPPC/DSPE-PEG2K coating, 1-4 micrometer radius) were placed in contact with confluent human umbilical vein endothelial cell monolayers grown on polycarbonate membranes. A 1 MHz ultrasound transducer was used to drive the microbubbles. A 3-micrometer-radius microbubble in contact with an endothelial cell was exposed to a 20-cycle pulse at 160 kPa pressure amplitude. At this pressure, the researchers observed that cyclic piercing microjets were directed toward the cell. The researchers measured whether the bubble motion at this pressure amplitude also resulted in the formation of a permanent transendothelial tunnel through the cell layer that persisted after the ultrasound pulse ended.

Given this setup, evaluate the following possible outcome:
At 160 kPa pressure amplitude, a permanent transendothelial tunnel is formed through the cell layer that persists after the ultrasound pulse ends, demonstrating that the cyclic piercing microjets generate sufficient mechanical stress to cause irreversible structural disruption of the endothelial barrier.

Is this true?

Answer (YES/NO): YES